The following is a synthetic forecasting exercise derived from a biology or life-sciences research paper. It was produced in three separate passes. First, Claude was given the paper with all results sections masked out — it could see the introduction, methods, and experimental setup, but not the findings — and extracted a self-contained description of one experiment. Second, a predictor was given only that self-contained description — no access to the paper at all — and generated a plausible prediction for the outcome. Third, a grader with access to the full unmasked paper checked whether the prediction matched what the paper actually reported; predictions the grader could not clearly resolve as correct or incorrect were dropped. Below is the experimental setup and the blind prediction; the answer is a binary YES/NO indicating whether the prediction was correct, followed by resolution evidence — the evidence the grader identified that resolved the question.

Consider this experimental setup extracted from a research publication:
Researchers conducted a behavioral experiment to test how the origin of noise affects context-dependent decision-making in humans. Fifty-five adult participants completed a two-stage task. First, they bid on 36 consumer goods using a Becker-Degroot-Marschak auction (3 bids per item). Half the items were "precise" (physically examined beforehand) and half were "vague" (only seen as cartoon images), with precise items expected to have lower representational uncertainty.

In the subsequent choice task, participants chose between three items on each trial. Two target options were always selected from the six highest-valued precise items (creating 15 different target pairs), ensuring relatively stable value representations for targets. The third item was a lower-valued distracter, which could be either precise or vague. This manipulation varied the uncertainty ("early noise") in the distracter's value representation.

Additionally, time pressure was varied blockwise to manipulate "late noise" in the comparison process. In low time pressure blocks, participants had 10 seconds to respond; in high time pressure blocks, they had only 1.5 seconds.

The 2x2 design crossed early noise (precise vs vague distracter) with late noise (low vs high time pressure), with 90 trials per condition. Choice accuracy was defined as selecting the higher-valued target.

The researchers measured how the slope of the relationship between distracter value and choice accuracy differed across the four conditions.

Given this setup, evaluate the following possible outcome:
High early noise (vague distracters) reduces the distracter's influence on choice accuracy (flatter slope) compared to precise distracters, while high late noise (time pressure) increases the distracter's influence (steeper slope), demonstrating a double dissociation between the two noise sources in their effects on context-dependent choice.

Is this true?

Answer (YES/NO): NO